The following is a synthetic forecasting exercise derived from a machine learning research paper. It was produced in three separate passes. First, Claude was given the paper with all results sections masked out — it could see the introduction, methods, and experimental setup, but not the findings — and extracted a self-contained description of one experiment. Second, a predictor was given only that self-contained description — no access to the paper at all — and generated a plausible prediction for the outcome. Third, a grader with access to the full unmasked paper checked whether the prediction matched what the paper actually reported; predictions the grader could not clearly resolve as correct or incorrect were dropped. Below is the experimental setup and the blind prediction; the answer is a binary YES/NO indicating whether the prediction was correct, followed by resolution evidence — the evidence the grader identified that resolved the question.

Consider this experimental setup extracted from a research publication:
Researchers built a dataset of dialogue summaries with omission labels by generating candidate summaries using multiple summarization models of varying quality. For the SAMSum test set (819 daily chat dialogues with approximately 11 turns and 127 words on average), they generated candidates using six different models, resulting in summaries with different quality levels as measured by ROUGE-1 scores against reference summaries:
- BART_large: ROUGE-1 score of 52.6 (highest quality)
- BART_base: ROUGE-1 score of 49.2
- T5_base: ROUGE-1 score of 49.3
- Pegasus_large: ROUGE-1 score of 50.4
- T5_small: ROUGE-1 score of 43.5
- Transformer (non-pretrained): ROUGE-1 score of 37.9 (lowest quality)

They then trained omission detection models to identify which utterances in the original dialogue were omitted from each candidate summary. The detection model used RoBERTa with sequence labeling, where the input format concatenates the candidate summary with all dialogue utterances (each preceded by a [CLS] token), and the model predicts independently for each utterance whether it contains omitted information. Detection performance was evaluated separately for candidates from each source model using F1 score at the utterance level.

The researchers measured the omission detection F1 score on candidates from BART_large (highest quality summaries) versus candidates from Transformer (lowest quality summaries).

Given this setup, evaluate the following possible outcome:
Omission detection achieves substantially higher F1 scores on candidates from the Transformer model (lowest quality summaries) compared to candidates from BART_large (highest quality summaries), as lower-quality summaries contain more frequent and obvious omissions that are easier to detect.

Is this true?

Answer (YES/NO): YES